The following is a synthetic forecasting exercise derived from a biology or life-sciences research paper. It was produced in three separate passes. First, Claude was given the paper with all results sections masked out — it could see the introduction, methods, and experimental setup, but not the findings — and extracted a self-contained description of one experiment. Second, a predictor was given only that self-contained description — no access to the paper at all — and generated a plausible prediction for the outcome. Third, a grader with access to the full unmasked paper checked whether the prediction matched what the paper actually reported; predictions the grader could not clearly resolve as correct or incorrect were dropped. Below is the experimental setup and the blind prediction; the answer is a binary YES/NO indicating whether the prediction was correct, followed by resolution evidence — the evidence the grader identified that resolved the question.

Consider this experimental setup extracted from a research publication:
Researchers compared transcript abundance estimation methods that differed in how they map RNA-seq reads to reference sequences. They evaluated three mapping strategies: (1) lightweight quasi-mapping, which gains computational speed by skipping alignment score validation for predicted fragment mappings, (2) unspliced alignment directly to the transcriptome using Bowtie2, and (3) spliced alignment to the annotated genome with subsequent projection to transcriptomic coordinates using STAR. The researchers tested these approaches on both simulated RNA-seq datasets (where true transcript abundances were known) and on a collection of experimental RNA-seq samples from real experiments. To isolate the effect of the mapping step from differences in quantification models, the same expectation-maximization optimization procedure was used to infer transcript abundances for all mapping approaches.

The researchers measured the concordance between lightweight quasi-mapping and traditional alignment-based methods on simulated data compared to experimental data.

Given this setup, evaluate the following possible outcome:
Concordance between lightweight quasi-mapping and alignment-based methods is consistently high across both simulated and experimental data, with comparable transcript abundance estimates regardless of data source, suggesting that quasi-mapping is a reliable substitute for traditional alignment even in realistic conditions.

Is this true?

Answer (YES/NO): NO